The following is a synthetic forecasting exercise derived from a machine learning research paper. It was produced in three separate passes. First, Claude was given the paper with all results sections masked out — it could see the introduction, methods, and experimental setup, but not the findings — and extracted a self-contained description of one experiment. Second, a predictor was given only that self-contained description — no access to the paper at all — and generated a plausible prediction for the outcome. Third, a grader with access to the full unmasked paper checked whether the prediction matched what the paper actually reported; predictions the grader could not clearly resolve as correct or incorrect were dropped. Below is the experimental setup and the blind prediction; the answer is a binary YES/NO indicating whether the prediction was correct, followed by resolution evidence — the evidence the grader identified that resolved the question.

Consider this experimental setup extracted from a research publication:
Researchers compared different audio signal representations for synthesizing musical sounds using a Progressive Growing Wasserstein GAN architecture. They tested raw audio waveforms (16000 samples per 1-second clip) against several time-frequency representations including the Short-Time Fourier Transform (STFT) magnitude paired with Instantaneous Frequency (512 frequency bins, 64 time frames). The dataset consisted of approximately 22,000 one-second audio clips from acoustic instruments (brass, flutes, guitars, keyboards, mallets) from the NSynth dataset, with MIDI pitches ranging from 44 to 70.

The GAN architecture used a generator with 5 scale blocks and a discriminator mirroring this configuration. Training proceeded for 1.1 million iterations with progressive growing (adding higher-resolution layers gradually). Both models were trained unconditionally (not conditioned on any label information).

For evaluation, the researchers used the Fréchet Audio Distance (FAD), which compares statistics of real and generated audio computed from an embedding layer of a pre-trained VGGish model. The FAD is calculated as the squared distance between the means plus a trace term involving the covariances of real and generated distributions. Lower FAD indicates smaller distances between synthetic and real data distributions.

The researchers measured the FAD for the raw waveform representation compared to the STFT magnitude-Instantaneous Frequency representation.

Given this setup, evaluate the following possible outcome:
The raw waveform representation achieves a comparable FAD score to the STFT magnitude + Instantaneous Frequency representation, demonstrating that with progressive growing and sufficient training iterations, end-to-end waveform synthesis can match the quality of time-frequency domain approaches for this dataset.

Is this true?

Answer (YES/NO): NO